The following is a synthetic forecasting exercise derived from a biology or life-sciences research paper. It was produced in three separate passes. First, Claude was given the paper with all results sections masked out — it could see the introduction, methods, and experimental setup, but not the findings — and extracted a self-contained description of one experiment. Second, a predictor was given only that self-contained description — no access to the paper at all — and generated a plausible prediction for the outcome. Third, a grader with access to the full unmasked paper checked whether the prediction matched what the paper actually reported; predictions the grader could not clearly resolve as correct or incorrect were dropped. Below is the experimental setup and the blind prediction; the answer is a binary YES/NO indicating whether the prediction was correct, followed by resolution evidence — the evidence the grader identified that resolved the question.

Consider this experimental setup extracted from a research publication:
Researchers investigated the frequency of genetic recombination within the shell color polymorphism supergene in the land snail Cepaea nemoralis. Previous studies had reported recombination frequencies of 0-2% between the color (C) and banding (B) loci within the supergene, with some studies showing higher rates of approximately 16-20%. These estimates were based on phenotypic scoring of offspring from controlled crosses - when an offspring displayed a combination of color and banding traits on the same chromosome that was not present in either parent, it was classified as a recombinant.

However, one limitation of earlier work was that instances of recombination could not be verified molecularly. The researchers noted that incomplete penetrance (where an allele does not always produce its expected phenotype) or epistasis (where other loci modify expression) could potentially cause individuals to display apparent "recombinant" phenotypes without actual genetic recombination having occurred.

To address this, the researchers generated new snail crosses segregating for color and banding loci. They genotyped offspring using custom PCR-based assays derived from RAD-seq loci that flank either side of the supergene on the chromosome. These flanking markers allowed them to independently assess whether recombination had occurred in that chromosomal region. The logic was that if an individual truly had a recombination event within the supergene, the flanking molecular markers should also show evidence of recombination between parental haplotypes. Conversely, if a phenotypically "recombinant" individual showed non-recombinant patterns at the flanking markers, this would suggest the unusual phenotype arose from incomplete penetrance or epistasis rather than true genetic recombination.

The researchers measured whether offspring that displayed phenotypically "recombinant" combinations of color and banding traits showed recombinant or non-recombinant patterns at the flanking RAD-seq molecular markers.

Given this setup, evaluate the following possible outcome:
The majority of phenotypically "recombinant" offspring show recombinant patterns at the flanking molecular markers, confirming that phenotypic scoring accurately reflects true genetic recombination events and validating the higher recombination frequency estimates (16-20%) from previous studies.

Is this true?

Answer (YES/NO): NO